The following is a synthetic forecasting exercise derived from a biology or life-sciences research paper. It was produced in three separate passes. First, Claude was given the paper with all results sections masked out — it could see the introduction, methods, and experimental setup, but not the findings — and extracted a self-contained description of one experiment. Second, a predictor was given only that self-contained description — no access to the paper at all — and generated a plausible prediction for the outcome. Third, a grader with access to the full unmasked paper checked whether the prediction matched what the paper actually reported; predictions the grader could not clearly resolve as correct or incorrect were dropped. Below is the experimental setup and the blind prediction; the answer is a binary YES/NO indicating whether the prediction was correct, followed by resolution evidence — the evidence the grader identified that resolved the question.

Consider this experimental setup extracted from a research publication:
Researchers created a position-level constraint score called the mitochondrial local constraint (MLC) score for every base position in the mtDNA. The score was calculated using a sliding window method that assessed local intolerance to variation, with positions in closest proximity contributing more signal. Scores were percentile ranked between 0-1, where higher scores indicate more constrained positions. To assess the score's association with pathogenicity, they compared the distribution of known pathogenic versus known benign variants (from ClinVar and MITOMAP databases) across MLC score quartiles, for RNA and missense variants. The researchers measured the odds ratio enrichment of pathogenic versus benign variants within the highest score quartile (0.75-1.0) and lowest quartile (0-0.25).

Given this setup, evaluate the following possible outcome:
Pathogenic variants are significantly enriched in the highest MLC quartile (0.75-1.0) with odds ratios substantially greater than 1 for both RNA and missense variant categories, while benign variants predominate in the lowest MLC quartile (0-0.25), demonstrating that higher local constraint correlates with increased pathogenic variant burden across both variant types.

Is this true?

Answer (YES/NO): YES